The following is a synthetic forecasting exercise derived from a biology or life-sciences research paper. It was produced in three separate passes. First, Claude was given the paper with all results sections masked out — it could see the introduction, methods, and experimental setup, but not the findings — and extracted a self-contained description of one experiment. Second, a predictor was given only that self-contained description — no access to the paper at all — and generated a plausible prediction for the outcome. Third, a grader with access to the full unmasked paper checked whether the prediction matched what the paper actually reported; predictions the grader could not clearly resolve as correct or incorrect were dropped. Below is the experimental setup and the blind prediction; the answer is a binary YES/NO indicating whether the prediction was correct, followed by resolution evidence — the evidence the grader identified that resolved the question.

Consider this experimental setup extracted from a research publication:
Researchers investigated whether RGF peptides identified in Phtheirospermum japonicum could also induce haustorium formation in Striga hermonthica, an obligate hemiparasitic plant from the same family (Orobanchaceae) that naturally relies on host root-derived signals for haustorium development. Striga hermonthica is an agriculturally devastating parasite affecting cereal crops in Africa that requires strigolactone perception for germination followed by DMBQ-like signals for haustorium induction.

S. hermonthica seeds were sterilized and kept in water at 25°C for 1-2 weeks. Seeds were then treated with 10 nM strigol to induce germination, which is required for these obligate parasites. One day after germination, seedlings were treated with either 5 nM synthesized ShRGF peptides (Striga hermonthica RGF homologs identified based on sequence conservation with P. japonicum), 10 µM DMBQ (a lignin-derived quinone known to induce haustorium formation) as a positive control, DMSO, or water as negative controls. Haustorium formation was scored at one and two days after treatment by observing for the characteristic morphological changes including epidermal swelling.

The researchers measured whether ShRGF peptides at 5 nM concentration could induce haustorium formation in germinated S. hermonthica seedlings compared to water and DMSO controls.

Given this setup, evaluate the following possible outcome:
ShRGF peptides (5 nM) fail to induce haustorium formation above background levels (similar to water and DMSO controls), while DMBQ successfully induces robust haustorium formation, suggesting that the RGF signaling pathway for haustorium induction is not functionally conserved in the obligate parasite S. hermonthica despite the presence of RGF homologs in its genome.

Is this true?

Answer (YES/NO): NO